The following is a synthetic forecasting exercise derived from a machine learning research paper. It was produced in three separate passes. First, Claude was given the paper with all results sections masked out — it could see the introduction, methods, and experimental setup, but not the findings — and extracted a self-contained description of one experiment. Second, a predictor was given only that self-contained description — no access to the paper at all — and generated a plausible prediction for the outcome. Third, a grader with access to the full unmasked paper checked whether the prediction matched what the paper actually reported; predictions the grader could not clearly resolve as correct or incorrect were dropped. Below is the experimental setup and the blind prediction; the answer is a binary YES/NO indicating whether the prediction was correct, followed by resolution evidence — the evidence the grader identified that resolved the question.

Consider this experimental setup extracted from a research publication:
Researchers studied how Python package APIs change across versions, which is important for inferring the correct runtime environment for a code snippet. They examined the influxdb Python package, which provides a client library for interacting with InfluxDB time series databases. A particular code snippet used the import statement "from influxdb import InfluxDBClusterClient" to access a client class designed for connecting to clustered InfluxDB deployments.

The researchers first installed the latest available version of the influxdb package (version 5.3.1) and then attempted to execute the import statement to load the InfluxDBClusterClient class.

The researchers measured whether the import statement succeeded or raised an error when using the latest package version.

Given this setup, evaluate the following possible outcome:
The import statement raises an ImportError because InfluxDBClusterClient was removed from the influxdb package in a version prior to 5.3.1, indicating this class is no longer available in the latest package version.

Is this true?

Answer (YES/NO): YES